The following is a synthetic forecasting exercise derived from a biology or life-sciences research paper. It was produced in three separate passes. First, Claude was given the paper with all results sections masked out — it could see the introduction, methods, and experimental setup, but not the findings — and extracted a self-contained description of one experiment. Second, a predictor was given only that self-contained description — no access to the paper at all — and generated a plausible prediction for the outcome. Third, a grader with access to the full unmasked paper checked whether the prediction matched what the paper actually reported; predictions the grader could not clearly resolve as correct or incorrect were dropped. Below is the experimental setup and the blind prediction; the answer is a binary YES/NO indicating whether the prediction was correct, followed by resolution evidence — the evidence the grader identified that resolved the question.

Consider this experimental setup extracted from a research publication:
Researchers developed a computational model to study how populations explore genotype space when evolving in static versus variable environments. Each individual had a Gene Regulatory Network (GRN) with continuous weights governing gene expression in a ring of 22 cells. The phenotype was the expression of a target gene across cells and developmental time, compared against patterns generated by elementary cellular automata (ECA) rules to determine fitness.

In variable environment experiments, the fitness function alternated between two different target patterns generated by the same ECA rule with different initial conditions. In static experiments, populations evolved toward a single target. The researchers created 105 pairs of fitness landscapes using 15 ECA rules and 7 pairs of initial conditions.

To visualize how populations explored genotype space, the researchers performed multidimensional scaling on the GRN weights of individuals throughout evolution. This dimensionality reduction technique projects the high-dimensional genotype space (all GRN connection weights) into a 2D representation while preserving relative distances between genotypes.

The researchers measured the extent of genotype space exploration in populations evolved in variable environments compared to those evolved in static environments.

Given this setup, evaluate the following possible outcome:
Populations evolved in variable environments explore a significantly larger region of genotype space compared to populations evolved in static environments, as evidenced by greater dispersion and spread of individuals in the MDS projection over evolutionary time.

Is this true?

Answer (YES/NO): YES